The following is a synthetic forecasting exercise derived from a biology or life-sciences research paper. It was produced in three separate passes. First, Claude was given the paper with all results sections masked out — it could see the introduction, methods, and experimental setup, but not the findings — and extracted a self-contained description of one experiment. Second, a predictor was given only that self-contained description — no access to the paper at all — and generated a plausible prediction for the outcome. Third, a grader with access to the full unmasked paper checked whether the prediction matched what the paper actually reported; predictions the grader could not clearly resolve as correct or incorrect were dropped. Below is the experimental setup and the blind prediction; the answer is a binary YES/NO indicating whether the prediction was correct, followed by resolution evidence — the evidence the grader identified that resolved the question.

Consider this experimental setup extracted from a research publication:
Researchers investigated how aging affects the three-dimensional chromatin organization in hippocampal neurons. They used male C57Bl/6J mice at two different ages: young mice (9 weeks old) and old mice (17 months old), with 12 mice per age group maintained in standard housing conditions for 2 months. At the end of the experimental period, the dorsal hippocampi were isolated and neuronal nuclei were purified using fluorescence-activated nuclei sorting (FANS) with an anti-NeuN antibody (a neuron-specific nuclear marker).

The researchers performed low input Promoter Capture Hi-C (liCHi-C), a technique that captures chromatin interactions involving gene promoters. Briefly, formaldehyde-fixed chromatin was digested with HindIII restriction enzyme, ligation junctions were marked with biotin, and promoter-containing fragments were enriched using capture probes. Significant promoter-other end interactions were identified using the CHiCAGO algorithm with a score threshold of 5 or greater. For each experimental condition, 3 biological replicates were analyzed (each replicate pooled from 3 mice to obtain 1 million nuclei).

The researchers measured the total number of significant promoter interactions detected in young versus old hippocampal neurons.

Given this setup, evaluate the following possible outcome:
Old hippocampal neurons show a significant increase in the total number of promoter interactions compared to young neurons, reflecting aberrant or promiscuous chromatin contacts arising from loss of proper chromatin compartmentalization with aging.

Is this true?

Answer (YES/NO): NO